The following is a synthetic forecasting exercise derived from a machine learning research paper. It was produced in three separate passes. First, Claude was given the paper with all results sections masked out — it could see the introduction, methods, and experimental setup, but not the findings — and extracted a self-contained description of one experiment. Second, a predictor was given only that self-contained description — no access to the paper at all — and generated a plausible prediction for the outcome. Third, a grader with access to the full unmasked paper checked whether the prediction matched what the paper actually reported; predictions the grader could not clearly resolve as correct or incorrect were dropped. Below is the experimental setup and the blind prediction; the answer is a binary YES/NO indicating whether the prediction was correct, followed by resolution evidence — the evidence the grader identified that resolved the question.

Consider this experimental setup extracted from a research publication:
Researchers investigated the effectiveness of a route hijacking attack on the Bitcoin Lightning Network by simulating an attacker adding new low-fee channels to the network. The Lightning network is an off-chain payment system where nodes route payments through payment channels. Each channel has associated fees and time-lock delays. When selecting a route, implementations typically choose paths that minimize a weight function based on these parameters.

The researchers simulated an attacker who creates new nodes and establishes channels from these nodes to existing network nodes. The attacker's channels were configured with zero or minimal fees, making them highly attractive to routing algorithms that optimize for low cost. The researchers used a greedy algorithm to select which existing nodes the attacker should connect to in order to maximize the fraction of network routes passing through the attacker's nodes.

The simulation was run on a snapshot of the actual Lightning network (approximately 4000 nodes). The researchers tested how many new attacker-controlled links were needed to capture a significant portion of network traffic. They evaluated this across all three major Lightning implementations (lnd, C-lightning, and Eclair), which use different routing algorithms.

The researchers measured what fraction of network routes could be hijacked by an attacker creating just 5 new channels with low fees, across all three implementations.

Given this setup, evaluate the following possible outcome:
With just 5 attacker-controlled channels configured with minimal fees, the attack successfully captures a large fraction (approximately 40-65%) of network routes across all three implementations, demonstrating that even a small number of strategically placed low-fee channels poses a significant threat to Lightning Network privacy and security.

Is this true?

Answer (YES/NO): NO